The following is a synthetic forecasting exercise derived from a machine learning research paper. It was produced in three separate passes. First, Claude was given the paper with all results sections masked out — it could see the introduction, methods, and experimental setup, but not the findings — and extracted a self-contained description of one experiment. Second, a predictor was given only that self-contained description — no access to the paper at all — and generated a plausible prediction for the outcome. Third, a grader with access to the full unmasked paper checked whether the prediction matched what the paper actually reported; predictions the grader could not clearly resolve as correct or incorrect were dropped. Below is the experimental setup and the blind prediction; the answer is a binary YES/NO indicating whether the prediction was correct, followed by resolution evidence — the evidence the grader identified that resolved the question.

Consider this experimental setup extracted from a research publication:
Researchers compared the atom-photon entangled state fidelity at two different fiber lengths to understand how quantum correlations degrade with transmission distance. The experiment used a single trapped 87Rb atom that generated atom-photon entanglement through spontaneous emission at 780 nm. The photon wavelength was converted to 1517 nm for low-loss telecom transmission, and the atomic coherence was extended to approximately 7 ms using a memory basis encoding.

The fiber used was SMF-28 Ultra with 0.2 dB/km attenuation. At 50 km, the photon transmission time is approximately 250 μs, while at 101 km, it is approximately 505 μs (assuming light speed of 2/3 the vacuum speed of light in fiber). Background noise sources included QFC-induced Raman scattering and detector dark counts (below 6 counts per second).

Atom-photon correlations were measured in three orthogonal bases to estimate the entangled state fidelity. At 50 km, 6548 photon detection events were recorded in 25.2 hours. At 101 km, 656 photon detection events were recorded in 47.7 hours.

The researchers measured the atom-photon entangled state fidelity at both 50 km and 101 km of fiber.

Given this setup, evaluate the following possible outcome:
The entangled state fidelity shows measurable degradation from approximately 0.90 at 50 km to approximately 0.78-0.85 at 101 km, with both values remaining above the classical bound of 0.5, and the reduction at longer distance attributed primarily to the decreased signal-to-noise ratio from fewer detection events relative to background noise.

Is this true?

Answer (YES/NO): NO